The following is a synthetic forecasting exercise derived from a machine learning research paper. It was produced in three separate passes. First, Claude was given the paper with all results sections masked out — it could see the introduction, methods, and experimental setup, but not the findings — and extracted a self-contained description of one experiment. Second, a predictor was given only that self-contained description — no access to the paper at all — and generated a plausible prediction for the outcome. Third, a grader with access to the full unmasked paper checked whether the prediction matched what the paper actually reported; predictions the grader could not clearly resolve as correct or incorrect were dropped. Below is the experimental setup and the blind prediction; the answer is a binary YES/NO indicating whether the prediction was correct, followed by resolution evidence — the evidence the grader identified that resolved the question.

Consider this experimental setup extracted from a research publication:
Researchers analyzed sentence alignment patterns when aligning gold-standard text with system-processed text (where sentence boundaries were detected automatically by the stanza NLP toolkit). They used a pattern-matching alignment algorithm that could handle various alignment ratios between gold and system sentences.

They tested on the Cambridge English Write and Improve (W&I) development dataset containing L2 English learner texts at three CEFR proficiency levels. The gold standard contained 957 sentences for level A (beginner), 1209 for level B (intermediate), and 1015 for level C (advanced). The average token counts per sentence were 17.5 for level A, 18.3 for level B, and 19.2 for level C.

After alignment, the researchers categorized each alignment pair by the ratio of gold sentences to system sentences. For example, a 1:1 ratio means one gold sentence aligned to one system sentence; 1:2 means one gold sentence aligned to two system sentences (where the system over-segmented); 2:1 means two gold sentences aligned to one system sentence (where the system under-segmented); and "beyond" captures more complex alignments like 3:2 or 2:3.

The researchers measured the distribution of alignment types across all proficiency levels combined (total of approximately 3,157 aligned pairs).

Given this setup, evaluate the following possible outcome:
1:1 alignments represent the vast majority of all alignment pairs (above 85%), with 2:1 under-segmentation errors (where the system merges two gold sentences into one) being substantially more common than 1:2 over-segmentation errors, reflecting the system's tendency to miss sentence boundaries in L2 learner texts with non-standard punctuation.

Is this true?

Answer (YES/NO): NO